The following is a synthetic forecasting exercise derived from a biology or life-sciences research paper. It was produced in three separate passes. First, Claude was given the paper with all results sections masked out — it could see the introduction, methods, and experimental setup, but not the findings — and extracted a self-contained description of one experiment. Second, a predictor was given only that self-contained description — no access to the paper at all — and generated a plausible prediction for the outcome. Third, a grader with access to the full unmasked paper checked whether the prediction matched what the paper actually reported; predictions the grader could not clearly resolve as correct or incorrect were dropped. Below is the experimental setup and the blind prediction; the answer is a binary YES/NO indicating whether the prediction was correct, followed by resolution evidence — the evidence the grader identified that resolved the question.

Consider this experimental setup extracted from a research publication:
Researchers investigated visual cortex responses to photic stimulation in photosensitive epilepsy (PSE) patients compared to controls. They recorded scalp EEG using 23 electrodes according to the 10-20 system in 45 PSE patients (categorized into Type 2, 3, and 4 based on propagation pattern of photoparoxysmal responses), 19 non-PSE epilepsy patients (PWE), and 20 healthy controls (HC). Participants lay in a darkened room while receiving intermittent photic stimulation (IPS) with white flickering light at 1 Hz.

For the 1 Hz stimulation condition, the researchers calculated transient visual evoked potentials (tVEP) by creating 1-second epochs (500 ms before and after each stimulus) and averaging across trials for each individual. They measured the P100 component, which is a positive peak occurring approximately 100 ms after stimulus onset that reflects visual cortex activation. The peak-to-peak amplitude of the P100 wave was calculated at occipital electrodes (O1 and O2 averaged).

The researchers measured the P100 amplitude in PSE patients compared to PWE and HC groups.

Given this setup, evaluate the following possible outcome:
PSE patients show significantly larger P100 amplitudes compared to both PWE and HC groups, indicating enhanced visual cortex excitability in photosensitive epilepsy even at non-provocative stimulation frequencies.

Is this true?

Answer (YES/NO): NO